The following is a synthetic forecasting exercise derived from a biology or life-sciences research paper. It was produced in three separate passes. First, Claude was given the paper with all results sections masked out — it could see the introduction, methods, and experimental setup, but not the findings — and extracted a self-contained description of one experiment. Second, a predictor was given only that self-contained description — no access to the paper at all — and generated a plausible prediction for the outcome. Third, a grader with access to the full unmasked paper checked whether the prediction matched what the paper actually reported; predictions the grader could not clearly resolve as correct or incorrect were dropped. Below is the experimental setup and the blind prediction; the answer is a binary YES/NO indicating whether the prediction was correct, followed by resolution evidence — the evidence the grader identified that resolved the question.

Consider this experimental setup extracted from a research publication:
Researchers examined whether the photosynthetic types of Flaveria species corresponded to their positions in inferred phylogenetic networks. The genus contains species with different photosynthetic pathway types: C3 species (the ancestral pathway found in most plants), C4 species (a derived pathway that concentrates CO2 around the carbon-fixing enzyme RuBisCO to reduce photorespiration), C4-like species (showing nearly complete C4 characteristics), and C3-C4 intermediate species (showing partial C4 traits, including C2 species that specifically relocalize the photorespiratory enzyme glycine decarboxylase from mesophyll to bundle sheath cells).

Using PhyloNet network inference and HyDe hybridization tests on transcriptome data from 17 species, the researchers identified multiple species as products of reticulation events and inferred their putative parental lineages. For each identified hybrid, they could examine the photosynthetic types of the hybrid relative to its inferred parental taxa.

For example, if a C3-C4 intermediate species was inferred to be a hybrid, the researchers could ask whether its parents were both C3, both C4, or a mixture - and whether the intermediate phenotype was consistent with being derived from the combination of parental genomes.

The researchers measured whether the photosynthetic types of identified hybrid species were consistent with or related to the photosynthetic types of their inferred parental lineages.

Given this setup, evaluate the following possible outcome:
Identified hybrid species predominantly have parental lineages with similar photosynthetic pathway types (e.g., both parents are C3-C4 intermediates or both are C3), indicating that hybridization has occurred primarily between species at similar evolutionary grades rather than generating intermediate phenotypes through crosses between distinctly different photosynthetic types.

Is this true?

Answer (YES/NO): YES